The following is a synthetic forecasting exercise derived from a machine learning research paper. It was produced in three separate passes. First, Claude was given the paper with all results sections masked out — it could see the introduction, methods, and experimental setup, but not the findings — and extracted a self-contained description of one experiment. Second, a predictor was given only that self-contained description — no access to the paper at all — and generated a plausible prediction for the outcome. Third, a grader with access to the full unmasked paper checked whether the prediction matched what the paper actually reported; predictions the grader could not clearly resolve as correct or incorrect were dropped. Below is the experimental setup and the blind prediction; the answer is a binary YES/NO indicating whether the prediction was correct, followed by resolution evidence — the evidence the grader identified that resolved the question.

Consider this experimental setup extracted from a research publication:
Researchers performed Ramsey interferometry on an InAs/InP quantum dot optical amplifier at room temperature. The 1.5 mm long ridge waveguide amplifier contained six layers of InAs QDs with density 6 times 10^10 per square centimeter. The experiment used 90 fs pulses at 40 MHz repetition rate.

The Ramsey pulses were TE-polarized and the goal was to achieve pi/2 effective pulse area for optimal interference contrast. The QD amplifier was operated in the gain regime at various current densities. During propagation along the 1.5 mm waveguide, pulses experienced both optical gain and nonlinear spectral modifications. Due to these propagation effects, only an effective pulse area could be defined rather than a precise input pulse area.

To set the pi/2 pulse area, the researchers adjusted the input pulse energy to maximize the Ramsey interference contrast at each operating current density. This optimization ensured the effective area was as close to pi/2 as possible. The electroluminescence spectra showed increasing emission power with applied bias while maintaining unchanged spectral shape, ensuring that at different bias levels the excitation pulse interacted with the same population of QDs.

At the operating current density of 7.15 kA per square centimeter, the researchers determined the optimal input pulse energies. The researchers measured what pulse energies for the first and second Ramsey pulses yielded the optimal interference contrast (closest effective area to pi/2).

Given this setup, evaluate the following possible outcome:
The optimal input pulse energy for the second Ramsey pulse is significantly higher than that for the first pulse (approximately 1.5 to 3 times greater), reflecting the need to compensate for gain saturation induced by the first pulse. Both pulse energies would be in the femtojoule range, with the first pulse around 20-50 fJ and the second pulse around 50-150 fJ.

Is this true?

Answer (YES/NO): NO